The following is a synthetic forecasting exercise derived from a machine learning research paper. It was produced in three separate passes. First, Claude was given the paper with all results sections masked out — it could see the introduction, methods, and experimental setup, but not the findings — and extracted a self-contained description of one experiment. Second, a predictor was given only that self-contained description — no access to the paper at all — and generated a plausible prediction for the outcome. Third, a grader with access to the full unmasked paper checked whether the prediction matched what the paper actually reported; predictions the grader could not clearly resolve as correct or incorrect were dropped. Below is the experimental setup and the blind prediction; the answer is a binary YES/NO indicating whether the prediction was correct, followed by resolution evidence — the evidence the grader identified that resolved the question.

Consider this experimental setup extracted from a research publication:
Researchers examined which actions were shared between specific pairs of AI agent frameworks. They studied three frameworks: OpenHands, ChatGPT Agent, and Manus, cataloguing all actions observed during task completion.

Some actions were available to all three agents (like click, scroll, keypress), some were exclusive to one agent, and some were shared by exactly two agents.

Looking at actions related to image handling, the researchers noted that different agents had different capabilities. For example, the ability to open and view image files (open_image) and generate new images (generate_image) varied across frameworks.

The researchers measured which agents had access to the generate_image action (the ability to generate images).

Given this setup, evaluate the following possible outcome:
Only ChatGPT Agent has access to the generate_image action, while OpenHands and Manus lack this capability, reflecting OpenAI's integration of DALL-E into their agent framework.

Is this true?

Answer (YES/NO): NO